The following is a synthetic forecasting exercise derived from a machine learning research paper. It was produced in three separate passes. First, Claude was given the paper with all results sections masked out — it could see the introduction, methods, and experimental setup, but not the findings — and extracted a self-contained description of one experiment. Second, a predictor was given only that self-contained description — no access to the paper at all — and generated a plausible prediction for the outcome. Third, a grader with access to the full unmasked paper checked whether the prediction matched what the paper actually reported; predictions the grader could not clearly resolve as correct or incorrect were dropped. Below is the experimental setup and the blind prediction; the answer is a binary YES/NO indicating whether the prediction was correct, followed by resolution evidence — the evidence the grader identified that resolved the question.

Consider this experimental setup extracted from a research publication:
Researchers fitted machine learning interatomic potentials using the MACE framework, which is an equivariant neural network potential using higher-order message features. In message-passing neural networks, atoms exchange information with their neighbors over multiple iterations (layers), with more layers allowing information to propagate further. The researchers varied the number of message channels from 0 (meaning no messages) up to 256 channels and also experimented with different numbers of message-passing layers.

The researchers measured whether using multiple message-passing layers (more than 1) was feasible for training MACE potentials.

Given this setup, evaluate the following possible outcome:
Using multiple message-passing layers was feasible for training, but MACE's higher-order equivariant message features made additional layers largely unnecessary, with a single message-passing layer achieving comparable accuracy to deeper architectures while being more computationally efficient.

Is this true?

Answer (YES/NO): NO